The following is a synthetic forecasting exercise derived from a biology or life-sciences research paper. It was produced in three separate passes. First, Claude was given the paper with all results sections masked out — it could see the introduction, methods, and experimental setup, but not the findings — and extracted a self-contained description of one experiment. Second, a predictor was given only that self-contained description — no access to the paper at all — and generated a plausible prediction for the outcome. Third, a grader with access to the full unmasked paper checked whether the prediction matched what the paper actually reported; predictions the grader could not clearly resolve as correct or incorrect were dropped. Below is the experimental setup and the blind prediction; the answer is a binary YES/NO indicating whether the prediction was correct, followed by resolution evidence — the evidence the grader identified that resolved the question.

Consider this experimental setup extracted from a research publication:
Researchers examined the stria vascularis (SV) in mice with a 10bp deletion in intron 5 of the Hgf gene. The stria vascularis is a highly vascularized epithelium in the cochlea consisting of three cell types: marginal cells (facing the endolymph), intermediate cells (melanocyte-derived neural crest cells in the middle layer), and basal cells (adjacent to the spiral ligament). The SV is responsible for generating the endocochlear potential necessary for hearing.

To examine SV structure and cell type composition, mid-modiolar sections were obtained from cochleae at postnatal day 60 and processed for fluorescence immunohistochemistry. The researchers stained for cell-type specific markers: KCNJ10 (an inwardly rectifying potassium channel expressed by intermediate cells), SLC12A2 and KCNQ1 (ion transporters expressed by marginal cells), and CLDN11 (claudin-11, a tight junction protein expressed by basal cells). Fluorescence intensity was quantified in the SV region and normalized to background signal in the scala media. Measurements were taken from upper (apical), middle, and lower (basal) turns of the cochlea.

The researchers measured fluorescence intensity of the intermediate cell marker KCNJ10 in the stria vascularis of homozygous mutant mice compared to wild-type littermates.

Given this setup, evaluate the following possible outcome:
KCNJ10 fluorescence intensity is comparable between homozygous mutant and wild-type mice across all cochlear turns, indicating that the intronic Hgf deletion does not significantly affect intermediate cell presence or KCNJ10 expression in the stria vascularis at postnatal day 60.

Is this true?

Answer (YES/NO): NO